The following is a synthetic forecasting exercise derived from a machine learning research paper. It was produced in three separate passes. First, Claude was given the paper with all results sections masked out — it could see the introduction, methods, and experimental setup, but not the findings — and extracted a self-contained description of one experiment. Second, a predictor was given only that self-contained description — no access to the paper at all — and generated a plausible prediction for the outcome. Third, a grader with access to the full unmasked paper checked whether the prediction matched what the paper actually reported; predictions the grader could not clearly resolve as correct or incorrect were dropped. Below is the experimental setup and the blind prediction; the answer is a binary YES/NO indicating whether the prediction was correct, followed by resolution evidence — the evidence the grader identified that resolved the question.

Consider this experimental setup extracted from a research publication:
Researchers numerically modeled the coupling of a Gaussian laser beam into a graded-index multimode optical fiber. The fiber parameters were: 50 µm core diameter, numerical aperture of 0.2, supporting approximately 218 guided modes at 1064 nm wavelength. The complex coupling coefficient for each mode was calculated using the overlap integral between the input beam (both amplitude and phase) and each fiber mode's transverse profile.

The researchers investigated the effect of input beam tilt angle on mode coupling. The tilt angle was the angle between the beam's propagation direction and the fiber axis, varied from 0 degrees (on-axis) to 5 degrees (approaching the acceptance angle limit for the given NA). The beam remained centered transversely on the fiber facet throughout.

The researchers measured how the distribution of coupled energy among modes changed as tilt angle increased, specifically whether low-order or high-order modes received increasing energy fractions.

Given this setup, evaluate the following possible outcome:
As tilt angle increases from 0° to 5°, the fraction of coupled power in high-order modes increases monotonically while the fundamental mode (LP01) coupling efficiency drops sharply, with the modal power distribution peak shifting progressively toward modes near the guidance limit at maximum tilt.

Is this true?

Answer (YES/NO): NO